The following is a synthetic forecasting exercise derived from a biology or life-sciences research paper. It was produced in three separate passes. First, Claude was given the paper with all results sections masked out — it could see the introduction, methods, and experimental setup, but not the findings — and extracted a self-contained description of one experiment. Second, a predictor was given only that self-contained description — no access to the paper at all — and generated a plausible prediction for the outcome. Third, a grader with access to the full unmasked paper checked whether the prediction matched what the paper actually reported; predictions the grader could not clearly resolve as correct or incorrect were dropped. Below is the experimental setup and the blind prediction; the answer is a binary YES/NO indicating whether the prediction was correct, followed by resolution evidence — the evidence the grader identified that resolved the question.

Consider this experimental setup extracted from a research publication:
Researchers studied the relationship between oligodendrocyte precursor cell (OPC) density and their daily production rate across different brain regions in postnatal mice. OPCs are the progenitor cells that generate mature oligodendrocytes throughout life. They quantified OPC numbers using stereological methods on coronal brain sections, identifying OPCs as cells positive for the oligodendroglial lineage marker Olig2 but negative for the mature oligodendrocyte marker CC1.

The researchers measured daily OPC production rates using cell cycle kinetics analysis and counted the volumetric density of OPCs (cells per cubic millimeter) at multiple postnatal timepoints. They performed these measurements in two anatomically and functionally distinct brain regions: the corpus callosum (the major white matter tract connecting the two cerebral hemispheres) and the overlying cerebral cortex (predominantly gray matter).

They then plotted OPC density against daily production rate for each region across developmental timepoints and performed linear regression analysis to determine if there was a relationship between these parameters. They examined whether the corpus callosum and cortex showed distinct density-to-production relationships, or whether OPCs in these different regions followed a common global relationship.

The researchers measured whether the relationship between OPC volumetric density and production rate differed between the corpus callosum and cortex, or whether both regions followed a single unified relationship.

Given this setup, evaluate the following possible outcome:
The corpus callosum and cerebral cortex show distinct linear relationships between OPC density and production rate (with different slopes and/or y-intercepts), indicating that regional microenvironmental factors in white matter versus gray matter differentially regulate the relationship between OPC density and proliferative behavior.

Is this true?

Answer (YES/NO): NO